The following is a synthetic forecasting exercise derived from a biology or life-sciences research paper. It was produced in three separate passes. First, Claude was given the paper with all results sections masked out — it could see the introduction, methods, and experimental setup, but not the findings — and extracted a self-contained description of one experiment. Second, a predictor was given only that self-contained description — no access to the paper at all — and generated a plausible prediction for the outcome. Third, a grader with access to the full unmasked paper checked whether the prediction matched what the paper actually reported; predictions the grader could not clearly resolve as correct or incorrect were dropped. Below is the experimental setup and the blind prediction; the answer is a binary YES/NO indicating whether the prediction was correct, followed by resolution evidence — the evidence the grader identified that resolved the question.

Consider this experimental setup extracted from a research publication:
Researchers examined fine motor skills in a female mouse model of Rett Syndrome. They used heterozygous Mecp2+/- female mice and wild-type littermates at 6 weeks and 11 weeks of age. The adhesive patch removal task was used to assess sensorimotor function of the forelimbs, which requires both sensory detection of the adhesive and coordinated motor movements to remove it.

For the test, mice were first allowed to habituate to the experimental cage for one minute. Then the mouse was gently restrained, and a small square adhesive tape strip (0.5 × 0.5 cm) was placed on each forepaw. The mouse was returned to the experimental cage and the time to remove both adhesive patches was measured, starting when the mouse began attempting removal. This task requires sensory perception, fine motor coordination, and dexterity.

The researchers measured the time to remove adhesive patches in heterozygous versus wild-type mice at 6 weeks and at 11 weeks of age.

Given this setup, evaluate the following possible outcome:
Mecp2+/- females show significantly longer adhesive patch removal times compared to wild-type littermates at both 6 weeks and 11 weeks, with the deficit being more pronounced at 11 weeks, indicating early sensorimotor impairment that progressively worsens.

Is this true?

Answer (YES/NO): NO